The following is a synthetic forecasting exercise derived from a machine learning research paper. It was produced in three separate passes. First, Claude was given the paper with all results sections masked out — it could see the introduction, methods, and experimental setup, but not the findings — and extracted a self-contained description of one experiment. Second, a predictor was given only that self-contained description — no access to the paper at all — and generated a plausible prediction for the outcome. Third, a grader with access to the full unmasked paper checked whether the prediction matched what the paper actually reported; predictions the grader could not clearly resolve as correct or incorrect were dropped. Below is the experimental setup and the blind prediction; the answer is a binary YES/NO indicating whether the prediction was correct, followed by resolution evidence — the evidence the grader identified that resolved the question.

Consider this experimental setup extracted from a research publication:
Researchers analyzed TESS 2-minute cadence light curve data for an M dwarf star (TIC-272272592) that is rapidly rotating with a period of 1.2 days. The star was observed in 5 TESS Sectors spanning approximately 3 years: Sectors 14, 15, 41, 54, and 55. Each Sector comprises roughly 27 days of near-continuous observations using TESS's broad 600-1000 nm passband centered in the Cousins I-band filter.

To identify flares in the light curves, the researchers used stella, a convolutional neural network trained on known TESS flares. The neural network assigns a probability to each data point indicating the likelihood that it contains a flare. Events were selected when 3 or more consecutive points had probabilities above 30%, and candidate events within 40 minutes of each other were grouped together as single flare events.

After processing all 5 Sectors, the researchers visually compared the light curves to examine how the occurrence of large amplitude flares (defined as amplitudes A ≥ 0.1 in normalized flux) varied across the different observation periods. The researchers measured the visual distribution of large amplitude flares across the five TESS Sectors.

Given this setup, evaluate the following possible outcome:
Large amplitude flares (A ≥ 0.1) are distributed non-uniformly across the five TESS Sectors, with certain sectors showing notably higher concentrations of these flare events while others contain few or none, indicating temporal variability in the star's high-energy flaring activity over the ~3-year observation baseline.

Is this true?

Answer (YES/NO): YES